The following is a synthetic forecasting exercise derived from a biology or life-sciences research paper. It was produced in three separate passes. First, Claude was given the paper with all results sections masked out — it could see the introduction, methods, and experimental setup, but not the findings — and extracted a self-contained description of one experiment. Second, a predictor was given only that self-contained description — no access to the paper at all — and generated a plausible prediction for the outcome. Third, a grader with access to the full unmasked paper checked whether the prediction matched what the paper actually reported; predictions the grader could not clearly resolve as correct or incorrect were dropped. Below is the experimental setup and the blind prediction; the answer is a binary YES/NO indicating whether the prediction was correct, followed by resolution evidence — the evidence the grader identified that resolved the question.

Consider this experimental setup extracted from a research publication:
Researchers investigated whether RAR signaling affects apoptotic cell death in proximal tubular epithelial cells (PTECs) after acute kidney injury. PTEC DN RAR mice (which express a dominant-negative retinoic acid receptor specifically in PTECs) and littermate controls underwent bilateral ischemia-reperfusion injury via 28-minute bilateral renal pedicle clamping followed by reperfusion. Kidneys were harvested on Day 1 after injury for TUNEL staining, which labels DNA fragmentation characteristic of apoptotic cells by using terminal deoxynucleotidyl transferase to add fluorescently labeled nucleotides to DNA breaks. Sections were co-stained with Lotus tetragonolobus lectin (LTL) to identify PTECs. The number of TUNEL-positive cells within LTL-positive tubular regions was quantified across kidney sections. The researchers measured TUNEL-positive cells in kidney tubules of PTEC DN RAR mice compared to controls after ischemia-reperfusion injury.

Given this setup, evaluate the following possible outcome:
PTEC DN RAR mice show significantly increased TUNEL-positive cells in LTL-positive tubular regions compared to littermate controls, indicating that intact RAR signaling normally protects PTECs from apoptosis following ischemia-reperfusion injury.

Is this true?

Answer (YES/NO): NO